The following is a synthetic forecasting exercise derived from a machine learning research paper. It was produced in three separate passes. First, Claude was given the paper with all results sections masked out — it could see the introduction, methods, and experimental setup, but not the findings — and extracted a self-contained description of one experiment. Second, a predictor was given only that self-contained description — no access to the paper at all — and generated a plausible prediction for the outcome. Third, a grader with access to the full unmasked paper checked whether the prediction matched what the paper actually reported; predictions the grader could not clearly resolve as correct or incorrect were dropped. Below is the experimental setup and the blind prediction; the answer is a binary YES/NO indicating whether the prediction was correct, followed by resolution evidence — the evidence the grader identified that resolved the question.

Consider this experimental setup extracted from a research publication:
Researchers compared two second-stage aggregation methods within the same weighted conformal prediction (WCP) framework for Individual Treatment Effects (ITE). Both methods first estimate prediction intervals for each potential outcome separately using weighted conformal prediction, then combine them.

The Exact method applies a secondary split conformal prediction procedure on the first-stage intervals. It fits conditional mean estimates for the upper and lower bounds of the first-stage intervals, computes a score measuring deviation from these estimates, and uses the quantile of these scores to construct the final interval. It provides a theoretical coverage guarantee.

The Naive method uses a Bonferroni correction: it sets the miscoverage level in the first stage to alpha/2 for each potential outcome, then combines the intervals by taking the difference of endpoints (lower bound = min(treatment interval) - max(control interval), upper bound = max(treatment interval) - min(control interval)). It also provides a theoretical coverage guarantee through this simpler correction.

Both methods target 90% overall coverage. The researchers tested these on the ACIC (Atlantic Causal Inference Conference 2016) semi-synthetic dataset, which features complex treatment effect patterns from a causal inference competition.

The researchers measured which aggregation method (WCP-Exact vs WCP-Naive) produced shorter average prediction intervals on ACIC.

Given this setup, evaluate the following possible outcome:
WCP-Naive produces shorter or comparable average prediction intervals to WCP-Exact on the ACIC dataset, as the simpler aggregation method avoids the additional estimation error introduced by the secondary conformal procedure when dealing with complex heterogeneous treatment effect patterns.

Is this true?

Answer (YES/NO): YES